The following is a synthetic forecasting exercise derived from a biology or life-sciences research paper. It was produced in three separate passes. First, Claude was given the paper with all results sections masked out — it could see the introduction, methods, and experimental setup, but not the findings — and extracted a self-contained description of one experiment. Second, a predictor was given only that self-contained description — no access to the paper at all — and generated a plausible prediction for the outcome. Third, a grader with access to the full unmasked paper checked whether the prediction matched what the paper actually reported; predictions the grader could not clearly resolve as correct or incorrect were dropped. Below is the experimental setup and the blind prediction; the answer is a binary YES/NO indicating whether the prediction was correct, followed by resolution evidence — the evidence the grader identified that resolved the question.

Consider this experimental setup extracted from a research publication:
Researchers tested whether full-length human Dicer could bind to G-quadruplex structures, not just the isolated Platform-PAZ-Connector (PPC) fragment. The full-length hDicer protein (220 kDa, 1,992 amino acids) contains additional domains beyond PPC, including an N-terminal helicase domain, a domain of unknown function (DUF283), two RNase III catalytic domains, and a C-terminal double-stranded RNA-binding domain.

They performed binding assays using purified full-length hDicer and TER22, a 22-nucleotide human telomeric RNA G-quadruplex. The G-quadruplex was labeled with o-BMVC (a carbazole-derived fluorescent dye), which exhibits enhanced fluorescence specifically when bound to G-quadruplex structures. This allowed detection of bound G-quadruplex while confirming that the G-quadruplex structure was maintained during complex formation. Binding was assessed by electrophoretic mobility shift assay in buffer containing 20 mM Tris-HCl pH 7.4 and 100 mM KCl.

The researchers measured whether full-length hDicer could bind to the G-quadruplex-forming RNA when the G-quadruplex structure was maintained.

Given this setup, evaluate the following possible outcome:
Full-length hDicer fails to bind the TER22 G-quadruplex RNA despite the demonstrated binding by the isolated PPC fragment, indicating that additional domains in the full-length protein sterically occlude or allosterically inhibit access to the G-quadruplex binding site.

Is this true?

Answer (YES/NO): NO